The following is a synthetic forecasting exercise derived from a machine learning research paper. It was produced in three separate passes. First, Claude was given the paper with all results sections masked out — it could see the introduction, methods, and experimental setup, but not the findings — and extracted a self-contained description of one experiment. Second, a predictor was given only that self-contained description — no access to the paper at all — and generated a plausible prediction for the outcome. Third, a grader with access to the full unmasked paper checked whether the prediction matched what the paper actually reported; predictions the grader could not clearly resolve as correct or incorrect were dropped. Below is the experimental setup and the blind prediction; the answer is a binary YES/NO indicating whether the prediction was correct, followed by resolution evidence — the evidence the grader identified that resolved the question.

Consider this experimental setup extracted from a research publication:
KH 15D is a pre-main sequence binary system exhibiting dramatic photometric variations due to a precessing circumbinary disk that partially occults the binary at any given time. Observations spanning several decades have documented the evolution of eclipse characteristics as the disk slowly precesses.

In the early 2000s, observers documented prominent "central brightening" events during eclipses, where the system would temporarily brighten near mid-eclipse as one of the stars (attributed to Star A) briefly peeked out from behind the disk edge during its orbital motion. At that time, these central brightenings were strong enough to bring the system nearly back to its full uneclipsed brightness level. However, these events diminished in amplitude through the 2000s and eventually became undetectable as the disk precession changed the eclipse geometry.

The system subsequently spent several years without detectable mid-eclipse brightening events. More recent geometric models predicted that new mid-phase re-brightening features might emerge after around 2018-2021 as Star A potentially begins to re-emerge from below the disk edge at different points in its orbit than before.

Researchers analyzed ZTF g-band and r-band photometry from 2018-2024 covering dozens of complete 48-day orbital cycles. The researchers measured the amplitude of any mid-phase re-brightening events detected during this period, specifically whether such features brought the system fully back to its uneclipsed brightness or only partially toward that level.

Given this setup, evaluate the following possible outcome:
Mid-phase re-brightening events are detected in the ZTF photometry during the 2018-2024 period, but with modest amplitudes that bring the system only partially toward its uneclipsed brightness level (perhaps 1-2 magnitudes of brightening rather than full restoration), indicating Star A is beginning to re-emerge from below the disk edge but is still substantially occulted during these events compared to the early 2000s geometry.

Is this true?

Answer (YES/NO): NO